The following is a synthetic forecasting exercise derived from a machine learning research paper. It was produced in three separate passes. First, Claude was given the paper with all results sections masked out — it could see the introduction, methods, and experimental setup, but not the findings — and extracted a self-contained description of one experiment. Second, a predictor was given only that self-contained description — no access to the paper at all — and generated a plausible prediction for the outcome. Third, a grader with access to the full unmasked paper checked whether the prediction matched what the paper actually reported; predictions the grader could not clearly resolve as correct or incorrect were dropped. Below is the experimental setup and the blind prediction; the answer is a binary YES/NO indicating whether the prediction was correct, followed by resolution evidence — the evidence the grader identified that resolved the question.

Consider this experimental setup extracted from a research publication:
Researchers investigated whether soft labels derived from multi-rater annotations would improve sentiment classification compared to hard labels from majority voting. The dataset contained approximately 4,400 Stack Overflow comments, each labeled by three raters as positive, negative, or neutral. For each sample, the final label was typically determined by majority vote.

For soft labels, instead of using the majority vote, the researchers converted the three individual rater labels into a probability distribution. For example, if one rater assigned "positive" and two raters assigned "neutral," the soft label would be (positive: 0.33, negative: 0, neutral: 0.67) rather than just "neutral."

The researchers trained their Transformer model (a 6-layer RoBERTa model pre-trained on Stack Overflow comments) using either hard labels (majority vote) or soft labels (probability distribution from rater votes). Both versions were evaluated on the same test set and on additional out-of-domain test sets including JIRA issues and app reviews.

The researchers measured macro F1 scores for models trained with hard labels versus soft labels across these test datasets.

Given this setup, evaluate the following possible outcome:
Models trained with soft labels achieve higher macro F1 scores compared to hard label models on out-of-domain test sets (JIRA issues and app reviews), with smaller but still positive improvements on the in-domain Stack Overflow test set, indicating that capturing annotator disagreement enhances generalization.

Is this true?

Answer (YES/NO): NO